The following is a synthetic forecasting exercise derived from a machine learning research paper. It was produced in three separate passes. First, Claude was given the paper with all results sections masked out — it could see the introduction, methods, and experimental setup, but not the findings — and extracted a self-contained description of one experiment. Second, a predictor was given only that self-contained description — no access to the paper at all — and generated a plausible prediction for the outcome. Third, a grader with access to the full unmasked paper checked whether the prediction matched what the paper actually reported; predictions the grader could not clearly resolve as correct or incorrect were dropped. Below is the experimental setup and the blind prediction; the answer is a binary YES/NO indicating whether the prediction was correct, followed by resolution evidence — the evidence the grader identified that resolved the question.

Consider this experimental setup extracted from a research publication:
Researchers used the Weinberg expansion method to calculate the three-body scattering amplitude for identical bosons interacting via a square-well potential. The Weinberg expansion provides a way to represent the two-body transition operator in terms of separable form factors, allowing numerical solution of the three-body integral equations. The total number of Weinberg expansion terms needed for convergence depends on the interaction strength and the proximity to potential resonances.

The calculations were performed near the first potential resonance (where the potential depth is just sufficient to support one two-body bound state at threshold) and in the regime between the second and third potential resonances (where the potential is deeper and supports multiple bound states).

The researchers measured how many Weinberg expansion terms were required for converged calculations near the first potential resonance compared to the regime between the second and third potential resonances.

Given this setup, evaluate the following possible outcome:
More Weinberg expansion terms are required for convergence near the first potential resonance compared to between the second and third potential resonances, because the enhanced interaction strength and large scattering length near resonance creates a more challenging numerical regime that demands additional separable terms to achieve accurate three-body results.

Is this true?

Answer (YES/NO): NO